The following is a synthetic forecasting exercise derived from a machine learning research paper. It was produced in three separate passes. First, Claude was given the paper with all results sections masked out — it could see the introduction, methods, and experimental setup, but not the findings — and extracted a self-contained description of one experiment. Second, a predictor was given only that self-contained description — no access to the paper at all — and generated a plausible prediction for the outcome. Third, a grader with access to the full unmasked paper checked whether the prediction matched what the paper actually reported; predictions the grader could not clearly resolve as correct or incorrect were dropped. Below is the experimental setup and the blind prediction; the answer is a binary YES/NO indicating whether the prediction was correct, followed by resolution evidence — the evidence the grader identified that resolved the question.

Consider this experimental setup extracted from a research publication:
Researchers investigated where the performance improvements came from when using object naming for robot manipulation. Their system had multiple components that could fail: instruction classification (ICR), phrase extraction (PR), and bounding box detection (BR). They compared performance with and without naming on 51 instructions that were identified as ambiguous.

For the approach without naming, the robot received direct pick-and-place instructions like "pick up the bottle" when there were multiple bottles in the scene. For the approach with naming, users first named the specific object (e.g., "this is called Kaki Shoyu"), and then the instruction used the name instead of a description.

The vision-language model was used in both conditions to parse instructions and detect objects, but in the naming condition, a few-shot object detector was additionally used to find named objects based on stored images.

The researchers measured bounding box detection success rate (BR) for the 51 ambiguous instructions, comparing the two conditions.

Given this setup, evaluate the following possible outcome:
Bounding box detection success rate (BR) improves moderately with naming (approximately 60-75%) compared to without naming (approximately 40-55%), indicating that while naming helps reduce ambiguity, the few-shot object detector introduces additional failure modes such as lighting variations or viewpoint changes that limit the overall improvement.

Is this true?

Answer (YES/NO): NO